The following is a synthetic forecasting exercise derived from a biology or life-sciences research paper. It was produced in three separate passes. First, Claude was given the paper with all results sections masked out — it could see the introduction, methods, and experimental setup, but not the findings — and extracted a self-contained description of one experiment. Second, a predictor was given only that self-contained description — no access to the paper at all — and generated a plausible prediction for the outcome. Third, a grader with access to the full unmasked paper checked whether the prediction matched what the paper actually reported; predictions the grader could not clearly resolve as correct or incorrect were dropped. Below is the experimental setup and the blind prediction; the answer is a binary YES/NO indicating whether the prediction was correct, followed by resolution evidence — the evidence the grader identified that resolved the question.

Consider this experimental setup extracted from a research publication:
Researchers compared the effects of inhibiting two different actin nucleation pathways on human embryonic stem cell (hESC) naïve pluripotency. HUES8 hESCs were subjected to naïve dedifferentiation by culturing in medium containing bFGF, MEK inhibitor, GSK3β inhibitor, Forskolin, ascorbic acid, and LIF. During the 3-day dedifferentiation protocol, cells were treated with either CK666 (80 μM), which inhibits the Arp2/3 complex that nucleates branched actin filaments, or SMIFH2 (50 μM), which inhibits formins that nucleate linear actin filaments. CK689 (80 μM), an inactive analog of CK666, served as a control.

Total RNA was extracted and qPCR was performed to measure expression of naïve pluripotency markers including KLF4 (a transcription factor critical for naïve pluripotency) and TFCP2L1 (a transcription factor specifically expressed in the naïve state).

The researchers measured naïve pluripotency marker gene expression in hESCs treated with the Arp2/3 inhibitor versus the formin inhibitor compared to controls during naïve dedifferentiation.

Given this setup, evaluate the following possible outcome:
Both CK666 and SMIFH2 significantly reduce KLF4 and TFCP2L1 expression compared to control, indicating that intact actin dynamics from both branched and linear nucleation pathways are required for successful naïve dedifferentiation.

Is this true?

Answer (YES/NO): NO